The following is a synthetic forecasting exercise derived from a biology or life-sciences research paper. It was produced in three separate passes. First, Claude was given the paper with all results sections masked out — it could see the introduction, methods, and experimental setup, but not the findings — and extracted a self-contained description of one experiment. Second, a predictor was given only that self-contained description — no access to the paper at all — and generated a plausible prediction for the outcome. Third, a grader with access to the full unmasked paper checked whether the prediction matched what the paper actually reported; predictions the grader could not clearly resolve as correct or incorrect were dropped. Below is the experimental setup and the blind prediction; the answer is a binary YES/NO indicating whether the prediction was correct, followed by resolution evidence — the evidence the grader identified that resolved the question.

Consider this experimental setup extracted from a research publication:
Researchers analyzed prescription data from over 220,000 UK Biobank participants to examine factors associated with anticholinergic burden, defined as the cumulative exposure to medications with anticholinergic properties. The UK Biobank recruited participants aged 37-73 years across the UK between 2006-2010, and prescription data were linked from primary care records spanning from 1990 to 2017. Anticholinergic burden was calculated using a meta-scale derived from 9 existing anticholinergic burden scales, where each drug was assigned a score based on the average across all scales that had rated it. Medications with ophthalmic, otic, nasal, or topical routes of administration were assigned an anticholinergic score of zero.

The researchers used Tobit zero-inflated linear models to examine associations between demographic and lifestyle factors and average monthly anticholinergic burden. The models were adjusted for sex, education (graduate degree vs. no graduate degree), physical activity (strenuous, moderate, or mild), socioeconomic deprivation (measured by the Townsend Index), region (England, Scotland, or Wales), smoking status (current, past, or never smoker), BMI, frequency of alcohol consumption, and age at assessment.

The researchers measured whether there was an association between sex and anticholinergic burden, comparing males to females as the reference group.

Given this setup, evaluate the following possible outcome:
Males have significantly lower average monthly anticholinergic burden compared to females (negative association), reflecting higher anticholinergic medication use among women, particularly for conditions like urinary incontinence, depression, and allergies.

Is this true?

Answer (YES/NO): YES